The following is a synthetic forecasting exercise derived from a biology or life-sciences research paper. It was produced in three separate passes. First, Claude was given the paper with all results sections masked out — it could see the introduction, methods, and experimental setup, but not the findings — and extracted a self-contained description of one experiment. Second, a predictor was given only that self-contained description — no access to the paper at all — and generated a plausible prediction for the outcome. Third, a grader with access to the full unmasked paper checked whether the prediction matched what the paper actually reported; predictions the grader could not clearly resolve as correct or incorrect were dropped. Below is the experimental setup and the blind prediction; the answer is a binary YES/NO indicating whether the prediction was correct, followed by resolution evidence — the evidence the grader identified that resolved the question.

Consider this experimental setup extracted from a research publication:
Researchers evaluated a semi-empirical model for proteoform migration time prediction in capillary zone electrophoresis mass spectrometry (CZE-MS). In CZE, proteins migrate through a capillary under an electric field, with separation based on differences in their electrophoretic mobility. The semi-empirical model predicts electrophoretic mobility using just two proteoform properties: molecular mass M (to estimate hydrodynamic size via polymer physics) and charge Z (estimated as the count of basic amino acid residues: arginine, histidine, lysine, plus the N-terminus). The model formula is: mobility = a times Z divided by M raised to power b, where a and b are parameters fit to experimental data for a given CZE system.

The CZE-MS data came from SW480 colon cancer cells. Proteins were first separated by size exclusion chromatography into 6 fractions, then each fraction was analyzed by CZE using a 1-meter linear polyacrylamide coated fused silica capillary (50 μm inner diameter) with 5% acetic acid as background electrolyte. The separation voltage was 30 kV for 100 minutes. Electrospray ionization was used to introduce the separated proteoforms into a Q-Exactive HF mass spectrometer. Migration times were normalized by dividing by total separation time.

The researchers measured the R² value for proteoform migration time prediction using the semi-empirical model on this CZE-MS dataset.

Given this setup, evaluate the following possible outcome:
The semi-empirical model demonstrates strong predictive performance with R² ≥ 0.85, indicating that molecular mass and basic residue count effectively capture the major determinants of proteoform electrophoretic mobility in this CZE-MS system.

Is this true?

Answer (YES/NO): YES